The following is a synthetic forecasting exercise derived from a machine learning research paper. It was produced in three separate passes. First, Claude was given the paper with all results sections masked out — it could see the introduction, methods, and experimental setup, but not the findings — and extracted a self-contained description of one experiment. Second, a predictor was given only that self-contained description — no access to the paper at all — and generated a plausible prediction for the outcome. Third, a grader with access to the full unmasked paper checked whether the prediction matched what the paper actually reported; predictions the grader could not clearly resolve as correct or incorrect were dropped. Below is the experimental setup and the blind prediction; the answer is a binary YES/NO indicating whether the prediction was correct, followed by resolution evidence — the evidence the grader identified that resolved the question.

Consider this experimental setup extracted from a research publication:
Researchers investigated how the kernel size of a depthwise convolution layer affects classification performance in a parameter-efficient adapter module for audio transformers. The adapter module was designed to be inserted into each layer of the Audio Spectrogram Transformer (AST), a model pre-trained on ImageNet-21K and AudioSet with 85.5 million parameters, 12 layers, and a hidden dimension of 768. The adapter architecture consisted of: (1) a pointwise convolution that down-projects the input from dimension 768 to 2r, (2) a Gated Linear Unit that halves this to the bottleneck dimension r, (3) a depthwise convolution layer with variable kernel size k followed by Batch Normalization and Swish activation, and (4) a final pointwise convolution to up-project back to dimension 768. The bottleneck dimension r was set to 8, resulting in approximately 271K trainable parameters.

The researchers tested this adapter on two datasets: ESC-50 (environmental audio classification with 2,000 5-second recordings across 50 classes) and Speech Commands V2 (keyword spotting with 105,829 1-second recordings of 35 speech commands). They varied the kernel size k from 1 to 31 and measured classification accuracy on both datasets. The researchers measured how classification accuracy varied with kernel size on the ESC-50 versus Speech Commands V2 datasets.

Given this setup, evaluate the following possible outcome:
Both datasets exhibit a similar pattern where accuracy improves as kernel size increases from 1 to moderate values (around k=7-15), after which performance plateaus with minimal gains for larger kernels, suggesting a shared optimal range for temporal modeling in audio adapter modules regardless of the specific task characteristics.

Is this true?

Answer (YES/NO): NO